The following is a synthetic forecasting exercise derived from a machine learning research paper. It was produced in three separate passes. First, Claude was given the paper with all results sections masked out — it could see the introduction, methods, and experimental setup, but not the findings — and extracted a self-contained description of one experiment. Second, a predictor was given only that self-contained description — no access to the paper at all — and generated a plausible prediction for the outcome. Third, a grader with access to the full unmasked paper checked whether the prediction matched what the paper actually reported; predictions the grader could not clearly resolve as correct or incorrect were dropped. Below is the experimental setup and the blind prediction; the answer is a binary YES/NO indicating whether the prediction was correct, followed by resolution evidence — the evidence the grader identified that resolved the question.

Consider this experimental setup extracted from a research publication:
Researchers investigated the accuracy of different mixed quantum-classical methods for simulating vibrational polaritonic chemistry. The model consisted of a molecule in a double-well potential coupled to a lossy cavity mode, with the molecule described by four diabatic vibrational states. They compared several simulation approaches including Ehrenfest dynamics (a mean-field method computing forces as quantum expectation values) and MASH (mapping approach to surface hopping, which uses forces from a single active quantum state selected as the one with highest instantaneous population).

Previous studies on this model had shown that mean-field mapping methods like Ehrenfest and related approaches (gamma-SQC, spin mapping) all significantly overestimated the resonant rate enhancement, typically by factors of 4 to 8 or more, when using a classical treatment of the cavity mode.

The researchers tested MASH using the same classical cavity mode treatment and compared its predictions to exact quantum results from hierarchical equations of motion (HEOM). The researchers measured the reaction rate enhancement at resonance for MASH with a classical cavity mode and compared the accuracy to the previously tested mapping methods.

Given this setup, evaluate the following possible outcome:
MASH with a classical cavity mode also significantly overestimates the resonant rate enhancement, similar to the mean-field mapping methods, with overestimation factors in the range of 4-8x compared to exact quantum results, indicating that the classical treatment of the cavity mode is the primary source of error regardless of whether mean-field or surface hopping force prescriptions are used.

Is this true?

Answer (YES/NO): NO